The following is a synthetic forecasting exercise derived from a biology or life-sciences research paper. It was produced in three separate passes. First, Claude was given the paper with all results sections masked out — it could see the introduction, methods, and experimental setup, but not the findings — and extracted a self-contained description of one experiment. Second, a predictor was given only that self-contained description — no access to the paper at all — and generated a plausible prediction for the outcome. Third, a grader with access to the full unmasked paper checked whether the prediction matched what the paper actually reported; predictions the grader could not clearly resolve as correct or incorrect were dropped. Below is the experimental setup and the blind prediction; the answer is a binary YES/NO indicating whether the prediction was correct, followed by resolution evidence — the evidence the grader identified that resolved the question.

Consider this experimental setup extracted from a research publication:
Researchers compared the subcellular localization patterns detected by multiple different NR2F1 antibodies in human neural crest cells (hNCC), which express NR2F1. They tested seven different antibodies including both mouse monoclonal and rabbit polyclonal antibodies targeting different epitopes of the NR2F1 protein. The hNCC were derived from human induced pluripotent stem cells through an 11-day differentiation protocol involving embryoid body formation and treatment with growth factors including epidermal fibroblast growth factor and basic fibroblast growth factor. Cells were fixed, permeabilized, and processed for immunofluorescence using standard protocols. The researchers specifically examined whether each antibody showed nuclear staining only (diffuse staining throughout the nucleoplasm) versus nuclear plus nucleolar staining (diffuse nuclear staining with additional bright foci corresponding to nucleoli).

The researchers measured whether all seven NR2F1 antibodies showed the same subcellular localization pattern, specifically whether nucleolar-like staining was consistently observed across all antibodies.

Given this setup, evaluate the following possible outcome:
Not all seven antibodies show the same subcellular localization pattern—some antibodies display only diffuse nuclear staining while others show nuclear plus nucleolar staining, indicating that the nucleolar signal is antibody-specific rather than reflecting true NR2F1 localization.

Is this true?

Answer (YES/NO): YES